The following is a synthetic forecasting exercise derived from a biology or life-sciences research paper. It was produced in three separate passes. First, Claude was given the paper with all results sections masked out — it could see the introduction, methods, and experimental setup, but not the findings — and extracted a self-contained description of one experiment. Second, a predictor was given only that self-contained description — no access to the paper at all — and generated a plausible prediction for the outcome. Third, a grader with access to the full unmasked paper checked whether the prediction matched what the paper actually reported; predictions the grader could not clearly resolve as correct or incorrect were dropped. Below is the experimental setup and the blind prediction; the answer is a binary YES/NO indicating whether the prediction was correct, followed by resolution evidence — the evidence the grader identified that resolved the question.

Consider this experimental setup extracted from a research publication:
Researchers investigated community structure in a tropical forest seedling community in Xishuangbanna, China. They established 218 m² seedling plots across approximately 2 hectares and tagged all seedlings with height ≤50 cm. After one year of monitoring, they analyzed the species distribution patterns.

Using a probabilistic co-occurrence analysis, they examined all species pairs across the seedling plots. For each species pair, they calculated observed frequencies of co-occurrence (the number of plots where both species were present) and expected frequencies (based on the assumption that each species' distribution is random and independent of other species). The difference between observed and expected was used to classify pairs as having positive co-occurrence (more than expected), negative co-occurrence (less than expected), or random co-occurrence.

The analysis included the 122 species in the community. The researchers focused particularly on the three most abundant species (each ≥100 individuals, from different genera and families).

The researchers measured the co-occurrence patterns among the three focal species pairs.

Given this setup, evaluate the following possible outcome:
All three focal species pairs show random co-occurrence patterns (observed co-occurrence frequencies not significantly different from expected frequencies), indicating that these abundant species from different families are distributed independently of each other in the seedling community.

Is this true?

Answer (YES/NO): NO